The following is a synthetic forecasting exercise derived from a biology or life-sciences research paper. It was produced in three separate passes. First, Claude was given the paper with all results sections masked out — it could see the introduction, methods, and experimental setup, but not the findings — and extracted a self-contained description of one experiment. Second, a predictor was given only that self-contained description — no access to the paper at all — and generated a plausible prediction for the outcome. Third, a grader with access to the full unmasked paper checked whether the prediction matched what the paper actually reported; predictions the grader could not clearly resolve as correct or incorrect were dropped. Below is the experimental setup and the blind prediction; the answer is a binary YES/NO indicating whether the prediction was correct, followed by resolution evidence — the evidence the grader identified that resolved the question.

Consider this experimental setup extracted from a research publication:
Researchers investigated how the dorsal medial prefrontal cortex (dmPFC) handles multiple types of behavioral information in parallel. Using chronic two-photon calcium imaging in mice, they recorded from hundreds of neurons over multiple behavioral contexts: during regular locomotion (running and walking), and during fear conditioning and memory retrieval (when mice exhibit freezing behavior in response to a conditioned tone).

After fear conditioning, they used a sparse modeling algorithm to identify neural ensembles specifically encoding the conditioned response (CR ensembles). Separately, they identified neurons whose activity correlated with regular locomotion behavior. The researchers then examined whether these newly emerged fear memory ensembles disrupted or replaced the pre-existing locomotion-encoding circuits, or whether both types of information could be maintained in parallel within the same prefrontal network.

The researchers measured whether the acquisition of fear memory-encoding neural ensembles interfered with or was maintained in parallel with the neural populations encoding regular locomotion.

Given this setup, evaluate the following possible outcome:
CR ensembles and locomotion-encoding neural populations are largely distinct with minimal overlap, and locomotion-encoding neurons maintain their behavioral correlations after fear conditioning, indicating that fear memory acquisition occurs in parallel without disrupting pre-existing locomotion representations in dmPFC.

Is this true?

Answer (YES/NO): YES